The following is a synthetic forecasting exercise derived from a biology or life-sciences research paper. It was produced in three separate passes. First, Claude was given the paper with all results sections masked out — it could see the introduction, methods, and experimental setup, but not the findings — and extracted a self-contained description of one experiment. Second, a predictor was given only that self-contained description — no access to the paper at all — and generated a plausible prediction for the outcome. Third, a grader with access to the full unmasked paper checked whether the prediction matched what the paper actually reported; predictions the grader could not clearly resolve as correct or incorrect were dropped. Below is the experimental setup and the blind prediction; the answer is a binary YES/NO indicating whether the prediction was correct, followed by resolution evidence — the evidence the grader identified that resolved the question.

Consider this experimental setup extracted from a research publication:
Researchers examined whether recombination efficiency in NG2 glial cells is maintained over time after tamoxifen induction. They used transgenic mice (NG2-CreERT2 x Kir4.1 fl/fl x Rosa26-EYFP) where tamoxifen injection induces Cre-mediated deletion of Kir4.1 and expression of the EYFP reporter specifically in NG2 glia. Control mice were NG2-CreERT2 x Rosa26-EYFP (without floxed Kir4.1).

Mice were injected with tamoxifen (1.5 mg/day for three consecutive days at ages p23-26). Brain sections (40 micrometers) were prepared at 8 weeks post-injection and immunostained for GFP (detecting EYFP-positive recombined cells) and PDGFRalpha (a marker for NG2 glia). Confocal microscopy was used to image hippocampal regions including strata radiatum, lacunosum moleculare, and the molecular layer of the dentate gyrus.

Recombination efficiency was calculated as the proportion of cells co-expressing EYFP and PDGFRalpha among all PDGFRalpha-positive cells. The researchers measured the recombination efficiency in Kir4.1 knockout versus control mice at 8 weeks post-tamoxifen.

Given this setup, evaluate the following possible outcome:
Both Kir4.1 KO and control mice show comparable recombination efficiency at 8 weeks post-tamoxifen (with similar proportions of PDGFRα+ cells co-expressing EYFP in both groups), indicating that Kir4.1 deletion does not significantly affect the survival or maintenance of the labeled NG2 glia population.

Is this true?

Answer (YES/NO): YES